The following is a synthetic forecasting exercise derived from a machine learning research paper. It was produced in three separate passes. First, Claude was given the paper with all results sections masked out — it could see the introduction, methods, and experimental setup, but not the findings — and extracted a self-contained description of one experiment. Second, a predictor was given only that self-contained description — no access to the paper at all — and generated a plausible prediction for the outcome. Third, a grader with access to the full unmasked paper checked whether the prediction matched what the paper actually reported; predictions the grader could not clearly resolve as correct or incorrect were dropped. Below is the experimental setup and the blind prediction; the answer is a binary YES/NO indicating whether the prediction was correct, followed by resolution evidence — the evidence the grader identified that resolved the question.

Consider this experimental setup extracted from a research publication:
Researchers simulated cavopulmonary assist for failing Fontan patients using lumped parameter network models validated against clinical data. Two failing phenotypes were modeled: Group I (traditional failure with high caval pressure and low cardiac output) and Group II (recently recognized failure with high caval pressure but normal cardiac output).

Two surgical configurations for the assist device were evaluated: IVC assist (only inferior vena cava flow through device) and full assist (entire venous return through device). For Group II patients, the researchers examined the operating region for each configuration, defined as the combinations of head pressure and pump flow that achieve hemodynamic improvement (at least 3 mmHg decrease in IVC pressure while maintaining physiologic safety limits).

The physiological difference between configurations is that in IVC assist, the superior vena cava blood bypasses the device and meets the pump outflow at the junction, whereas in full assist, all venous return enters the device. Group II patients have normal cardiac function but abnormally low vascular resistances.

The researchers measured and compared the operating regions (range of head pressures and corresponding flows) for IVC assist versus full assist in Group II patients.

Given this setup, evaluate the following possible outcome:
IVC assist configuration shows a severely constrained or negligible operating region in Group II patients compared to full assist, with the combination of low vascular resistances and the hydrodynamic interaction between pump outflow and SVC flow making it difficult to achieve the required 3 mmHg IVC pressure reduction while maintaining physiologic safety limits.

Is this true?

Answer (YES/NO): NO